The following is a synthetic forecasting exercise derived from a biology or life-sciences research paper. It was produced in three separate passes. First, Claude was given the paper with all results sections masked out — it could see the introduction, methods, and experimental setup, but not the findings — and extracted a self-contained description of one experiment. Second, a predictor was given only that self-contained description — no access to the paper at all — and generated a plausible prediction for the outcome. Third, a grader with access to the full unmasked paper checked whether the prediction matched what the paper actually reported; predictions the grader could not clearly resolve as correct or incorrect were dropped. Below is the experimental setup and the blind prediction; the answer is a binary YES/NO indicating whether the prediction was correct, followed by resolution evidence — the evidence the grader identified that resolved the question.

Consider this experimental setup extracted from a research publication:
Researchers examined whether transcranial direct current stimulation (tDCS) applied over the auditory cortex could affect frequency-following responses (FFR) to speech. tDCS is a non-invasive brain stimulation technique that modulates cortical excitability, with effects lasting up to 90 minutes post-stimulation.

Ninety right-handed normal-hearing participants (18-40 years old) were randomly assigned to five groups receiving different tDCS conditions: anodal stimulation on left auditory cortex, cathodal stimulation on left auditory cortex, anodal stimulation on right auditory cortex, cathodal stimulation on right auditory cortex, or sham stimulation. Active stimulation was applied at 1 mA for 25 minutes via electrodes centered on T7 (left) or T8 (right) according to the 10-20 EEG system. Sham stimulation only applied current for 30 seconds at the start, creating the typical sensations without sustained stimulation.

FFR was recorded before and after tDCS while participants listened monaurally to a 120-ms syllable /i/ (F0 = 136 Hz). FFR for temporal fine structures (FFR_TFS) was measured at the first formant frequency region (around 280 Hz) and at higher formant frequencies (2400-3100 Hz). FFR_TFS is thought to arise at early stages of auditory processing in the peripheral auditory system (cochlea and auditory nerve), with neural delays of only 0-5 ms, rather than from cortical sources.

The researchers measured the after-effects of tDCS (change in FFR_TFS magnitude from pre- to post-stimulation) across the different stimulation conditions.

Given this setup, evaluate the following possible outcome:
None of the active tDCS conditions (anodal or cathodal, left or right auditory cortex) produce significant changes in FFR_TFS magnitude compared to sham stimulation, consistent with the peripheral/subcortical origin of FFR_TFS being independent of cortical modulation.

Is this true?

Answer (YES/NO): YES